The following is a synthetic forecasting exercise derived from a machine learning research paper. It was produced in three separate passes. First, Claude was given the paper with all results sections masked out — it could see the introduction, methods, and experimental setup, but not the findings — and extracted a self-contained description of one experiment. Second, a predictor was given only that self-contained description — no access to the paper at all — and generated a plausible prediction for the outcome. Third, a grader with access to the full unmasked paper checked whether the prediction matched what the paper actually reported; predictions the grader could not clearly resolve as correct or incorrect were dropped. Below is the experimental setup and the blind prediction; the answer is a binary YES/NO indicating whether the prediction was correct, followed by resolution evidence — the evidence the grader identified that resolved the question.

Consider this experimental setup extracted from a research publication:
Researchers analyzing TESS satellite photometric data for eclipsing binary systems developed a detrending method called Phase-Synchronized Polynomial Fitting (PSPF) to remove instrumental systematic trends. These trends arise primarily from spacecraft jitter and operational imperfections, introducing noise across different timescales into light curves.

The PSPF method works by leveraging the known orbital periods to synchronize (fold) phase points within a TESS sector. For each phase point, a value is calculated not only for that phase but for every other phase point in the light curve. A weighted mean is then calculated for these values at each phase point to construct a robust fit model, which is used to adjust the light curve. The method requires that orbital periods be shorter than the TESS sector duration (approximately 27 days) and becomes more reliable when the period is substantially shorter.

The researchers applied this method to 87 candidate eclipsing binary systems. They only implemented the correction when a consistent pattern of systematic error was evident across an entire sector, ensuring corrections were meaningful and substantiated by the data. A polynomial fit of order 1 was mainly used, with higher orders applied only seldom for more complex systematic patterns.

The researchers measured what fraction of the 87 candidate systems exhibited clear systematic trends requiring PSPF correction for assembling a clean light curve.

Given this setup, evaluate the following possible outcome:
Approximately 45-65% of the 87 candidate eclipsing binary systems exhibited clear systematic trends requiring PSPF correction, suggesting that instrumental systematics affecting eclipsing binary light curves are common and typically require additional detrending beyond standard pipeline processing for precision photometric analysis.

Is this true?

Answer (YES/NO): NO